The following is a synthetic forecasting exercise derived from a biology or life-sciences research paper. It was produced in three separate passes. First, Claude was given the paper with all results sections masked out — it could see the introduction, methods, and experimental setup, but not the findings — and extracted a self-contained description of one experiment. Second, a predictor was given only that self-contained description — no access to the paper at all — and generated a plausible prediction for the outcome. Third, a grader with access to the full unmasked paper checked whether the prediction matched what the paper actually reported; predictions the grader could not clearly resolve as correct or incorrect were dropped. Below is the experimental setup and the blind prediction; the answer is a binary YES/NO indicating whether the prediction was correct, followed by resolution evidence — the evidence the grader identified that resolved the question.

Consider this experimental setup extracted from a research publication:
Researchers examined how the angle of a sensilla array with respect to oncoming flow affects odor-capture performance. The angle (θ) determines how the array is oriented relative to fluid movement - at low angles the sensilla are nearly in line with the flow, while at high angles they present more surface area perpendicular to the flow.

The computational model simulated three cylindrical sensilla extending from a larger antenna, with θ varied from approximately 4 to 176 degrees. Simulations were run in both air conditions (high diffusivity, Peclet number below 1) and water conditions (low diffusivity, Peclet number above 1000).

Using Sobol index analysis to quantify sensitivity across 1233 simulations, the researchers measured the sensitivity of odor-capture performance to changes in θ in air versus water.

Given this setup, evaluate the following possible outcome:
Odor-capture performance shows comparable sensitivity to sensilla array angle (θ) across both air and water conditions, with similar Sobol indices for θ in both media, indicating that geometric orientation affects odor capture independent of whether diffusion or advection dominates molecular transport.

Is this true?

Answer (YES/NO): NO